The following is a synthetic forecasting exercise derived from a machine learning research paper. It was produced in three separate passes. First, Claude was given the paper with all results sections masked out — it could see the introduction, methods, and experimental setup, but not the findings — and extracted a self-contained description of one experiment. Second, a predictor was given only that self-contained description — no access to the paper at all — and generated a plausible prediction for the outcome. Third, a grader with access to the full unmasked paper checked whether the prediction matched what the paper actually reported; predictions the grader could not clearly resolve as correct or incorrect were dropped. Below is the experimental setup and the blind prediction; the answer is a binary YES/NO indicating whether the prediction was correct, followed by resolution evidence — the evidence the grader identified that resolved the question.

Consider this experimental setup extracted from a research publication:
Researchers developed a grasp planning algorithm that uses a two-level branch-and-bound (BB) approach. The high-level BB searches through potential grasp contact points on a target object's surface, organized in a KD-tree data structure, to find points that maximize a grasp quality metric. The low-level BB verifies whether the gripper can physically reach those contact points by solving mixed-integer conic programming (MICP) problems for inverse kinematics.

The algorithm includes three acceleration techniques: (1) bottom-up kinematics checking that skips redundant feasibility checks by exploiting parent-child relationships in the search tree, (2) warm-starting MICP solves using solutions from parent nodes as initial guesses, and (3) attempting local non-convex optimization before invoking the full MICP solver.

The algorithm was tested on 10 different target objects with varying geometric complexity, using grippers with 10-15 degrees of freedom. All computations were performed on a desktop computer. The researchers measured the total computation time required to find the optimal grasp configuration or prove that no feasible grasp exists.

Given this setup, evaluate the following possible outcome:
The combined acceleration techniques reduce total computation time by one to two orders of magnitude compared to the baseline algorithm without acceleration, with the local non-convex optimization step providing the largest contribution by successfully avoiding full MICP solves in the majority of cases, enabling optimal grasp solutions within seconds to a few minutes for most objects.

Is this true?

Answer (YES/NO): NO